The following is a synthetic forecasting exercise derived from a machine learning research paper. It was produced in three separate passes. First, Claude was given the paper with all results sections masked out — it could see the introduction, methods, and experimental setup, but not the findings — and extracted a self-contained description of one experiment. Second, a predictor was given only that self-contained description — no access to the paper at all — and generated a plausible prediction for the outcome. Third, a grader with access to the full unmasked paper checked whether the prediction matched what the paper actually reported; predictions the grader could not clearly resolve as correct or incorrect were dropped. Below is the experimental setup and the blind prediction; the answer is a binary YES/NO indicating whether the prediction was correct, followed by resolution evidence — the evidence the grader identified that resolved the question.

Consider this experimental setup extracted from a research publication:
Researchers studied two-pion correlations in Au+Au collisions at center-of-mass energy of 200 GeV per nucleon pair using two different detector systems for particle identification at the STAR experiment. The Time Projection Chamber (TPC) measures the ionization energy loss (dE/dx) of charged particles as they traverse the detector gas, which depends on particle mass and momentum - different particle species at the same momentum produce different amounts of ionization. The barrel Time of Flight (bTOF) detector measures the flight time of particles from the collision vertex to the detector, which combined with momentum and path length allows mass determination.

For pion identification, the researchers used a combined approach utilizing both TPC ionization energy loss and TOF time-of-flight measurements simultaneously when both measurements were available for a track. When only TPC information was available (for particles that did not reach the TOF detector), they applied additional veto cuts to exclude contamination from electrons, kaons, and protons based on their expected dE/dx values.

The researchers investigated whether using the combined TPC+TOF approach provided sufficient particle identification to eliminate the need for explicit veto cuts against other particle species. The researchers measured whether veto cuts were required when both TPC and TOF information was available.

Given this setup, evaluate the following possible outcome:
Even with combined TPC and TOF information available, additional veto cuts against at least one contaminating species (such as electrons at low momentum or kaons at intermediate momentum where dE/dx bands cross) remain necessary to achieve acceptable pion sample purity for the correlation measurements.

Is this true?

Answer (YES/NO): NO